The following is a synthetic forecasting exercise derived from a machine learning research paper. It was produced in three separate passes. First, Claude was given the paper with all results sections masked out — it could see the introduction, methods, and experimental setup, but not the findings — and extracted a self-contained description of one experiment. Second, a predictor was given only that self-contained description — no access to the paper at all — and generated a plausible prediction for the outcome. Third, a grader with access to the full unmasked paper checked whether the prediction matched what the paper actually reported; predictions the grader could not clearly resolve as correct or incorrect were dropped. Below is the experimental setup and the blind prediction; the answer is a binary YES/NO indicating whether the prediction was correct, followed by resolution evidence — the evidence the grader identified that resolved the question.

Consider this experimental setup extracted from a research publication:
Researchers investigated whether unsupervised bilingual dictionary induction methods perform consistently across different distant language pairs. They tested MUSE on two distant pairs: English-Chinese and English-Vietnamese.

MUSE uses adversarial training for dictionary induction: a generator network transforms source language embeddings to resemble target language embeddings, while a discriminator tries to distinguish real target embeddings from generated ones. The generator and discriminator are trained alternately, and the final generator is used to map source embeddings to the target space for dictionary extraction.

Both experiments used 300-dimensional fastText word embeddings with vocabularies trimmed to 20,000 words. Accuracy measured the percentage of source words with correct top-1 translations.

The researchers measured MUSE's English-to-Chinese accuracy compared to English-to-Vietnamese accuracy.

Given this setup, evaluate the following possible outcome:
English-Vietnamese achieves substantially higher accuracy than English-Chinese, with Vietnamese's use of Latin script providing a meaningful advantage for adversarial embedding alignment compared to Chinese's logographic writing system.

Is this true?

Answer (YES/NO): NO